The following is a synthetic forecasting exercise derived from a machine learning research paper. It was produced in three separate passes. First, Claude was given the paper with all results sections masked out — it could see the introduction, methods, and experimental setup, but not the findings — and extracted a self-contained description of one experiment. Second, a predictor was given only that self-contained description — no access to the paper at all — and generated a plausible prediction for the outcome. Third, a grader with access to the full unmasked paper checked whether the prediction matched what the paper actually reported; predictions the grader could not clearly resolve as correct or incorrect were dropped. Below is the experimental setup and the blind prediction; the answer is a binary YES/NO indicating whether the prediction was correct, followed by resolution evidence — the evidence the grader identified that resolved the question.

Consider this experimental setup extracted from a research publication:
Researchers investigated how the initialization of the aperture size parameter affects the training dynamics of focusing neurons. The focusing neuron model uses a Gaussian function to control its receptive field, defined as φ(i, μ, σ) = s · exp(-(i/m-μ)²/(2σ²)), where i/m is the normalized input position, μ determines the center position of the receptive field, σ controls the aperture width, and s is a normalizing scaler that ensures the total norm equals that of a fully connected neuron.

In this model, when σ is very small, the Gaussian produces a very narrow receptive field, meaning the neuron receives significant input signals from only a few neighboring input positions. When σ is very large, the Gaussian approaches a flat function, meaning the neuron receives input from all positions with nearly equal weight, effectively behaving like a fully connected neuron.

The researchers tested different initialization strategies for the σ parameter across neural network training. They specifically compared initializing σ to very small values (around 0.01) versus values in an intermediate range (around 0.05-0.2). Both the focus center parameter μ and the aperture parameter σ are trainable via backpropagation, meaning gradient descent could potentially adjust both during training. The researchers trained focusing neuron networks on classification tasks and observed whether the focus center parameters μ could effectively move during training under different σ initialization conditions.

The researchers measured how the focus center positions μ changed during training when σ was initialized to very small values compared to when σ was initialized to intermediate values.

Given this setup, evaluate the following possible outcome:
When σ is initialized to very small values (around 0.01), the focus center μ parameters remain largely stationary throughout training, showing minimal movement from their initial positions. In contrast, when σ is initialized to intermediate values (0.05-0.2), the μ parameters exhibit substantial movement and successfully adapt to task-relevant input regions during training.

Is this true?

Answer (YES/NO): YES